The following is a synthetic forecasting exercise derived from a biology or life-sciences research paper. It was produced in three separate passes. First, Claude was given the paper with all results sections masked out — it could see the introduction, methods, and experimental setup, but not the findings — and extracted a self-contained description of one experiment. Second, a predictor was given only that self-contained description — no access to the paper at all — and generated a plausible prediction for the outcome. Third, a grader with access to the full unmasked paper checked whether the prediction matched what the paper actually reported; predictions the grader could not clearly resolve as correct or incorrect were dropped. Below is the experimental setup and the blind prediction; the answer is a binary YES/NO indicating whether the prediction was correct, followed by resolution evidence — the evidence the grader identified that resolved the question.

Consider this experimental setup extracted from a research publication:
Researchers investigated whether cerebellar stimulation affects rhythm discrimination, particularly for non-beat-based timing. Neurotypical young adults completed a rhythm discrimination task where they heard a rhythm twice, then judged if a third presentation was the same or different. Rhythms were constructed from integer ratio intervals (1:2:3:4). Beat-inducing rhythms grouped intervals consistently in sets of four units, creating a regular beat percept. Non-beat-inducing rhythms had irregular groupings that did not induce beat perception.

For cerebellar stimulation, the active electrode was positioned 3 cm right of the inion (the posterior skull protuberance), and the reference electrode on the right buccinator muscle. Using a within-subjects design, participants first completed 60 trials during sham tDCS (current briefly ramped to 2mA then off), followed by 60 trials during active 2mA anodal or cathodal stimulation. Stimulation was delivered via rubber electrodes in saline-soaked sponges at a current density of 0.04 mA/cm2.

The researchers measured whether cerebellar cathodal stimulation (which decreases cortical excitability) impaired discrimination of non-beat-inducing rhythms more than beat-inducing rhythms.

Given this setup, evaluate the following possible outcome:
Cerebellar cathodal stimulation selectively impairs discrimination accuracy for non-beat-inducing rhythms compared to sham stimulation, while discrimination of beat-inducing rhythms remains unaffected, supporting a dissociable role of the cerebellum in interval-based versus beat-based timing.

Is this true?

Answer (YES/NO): NO